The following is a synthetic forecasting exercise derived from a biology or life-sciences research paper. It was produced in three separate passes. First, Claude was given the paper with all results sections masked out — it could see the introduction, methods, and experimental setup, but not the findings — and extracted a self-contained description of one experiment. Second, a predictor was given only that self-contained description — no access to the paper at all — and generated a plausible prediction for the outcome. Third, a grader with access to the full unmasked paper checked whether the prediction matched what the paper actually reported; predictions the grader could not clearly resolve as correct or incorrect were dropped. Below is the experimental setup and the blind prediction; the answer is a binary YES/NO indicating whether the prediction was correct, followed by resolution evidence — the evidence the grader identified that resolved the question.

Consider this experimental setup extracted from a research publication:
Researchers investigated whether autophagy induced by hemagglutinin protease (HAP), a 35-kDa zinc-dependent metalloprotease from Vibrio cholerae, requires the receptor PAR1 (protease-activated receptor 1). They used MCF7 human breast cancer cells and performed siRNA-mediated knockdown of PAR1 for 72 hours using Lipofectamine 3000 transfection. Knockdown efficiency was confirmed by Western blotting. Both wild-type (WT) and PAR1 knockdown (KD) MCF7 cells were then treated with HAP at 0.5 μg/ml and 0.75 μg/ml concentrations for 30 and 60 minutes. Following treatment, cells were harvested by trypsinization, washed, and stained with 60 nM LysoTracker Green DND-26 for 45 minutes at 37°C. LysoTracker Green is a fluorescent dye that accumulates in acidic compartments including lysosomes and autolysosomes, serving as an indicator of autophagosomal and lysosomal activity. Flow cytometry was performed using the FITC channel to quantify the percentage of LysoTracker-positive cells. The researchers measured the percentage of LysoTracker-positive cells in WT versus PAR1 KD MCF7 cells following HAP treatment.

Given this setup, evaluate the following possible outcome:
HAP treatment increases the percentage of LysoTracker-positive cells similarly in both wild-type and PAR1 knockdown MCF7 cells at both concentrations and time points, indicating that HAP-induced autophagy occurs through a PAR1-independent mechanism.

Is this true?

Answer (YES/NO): NO